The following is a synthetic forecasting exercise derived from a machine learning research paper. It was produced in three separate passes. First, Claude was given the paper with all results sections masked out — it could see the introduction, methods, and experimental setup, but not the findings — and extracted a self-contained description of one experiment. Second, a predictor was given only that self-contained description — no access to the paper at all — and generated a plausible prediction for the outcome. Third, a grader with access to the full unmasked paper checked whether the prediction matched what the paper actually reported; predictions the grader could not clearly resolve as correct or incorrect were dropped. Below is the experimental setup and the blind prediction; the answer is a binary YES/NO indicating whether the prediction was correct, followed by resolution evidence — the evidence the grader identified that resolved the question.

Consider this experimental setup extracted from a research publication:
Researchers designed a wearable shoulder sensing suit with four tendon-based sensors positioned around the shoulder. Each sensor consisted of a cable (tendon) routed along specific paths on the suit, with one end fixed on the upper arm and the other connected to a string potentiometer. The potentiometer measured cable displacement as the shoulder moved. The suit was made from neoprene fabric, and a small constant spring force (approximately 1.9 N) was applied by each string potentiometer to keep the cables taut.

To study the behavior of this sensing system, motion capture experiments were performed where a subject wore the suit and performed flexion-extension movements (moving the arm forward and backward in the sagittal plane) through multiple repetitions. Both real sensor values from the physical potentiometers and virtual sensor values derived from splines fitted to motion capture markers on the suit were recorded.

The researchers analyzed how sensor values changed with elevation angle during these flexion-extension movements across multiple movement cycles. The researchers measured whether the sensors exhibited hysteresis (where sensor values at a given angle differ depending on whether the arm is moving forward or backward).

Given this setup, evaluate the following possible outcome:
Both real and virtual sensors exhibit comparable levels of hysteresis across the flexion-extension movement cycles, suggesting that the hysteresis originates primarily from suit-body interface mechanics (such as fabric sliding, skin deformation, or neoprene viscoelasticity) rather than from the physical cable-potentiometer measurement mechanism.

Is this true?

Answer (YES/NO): NO